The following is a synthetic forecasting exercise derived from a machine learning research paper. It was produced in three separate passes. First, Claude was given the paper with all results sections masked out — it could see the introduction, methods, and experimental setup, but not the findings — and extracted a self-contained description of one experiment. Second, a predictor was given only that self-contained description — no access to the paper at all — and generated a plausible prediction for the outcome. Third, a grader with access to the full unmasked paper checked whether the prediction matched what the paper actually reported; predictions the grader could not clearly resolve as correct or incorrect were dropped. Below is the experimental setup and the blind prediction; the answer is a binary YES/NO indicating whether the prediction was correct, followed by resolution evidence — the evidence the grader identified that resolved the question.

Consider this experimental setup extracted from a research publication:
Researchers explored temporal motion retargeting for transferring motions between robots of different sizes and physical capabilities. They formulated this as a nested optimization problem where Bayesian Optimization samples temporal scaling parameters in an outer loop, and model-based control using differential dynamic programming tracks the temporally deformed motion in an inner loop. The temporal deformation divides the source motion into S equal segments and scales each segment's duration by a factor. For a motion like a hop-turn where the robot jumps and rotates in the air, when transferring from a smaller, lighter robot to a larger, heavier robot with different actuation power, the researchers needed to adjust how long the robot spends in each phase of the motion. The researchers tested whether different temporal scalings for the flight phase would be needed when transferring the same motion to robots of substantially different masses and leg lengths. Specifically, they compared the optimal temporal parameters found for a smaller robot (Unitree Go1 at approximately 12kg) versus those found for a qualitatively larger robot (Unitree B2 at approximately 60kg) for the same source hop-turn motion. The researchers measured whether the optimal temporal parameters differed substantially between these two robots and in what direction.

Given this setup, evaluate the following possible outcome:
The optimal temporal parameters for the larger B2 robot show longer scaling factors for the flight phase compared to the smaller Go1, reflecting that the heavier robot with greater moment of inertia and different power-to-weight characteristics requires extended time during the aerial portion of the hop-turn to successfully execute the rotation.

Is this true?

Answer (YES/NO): NO